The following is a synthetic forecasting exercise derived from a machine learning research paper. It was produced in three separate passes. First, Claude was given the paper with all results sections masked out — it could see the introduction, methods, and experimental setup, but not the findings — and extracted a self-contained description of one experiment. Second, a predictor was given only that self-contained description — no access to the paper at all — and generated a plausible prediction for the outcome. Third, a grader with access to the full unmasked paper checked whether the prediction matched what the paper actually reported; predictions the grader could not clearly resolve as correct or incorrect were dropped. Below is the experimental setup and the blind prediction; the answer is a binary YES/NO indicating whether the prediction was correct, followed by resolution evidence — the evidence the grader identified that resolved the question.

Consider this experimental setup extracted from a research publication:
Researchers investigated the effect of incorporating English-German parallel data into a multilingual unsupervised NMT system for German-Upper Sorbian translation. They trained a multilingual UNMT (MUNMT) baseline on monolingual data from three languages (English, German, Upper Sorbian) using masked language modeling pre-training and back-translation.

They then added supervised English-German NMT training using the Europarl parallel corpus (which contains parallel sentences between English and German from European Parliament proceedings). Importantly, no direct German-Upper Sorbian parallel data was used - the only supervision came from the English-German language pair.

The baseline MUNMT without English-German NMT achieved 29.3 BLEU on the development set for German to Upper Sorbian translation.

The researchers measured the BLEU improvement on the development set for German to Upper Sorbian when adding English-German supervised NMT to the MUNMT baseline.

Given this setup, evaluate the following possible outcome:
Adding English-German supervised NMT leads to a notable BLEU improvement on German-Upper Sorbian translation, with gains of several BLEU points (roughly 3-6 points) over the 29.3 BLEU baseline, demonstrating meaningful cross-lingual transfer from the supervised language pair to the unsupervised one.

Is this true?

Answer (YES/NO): YES